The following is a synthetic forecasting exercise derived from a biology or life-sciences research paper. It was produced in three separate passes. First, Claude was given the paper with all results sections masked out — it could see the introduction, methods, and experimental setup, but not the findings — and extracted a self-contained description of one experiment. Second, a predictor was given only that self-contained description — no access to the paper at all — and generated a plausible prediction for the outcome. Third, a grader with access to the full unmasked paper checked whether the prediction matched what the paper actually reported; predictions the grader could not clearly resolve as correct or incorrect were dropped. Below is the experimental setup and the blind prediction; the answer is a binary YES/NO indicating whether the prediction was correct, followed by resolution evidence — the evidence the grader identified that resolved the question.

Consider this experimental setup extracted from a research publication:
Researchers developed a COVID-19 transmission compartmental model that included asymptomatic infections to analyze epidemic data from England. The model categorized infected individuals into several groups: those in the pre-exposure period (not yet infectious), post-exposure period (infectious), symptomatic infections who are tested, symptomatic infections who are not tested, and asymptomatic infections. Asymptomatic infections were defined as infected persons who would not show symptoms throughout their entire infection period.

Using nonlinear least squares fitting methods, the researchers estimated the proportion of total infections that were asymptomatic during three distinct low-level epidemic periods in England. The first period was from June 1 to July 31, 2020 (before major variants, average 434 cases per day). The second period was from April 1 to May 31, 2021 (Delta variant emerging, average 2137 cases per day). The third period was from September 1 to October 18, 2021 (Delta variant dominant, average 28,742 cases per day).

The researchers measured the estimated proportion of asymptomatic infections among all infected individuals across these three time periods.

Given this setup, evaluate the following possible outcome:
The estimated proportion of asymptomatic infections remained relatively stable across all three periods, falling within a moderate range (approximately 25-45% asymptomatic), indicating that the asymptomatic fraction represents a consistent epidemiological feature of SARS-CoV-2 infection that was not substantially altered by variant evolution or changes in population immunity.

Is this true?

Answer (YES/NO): NO